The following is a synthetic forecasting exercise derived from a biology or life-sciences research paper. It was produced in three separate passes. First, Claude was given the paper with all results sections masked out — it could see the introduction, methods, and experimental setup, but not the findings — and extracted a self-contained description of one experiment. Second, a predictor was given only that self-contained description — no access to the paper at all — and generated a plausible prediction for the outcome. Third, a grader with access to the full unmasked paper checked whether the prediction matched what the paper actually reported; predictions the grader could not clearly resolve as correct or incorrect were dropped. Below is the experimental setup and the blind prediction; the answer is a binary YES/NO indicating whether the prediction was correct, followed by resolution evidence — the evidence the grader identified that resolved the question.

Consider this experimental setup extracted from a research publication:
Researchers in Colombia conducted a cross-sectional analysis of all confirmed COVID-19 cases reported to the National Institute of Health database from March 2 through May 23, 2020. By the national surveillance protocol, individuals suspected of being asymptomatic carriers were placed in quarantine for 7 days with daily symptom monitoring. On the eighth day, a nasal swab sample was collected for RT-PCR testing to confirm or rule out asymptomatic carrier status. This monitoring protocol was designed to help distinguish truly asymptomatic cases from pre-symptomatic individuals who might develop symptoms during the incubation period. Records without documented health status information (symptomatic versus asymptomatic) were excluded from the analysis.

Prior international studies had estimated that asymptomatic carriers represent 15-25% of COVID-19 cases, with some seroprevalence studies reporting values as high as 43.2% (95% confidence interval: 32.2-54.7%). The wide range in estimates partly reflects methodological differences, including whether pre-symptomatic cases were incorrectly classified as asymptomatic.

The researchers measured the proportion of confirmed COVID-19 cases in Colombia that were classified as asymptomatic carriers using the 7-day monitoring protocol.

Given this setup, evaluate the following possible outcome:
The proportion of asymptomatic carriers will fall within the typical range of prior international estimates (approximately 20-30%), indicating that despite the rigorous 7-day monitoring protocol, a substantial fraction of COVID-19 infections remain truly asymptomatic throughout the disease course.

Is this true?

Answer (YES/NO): NO